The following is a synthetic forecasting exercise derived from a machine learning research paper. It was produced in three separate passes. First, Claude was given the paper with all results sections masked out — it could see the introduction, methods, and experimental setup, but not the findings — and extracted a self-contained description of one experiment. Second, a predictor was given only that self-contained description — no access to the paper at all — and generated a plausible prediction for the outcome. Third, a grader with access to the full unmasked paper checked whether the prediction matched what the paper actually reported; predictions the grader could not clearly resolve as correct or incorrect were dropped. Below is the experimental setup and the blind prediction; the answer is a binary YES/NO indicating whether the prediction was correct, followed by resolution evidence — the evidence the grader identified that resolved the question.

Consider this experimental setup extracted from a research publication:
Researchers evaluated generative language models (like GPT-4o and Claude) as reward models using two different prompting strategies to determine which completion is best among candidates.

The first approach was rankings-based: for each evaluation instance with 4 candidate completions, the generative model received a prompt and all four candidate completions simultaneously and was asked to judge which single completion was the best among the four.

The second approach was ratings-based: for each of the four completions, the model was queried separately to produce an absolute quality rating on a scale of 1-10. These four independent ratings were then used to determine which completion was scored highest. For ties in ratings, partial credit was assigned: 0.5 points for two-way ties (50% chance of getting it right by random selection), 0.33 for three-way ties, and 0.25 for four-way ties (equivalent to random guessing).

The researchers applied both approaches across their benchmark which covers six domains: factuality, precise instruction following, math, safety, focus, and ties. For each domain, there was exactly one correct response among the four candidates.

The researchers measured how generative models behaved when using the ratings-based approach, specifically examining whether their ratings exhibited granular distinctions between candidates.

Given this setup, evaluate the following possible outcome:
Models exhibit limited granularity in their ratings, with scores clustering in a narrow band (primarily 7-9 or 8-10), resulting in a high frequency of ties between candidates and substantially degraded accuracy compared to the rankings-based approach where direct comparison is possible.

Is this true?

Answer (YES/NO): NO